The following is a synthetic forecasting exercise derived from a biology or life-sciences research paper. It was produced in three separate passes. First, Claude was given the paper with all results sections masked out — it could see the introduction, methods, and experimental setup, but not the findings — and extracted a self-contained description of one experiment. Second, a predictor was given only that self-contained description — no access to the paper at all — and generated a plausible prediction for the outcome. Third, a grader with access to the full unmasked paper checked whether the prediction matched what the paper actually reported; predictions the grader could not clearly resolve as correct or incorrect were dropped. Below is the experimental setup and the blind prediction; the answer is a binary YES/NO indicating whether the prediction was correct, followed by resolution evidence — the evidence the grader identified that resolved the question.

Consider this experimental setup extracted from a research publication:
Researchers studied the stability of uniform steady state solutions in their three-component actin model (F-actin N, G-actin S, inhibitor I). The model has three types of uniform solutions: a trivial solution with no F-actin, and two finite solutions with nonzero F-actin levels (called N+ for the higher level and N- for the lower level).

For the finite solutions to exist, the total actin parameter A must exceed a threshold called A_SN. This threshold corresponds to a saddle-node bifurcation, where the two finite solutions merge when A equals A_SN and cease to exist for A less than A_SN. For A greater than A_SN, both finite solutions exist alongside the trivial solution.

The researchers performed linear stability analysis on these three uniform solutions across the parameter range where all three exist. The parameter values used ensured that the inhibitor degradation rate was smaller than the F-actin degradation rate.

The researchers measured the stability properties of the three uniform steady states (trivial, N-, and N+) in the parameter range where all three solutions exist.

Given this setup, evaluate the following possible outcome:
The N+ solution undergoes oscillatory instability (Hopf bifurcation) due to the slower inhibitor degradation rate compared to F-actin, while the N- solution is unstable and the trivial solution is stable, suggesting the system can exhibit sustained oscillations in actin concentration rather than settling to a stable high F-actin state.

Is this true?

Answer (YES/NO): NO